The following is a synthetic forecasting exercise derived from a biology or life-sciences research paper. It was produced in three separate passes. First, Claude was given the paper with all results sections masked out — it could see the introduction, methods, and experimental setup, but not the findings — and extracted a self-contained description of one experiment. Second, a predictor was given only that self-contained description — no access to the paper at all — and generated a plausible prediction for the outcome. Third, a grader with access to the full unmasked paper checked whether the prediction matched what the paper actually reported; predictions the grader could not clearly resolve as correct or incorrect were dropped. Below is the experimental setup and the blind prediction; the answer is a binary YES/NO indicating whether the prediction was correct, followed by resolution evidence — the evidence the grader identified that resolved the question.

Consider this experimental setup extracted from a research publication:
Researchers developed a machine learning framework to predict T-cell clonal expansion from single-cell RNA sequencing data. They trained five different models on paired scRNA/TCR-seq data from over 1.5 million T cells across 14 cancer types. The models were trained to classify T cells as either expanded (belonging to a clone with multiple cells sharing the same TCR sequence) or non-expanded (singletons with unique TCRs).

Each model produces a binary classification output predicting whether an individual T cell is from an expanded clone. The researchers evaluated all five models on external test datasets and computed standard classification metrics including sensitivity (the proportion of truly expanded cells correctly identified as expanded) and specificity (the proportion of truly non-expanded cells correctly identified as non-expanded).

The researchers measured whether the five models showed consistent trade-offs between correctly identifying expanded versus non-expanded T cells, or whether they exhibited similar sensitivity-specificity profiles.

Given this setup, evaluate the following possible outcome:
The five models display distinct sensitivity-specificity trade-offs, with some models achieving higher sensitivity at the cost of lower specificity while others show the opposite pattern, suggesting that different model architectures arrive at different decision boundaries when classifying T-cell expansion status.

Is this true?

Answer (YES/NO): YES